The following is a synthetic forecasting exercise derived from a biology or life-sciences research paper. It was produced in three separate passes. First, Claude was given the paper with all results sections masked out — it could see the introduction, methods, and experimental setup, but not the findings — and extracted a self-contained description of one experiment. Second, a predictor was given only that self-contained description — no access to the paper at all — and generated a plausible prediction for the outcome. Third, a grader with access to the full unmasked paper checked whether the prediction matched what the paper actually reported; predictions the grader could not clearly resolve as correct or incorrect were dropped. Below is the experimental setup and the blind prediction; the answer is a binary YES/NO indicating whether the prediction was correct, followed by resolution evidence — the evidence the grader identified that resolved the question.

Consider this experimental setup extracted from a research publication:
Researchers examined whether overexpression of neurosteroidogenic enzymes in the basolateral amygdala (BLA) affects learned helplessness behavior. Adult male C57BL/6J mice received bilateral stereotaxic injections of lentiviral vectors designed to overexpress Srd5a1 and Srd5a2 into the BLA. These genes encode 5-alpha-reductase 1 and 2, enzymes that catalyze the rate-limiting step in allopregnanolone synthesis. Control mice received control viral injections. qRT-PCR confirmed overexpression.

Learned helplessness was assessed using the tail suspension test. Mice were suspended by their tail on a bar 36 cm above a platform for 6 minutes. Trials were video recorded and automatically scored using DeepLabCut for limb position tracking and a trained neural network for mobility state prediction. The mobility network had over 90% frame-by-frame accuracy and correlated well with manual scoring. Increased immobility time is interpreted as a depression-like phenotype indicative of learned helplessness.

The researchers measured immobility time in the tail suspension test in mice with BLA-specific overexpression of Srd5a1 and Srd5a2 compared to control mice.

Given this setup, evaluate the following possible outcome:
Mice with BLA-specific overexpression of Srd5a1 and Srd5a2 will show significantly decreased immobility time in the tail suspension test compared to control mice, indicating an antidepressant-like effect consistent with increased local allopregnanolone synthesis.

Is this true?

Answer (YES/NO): YES